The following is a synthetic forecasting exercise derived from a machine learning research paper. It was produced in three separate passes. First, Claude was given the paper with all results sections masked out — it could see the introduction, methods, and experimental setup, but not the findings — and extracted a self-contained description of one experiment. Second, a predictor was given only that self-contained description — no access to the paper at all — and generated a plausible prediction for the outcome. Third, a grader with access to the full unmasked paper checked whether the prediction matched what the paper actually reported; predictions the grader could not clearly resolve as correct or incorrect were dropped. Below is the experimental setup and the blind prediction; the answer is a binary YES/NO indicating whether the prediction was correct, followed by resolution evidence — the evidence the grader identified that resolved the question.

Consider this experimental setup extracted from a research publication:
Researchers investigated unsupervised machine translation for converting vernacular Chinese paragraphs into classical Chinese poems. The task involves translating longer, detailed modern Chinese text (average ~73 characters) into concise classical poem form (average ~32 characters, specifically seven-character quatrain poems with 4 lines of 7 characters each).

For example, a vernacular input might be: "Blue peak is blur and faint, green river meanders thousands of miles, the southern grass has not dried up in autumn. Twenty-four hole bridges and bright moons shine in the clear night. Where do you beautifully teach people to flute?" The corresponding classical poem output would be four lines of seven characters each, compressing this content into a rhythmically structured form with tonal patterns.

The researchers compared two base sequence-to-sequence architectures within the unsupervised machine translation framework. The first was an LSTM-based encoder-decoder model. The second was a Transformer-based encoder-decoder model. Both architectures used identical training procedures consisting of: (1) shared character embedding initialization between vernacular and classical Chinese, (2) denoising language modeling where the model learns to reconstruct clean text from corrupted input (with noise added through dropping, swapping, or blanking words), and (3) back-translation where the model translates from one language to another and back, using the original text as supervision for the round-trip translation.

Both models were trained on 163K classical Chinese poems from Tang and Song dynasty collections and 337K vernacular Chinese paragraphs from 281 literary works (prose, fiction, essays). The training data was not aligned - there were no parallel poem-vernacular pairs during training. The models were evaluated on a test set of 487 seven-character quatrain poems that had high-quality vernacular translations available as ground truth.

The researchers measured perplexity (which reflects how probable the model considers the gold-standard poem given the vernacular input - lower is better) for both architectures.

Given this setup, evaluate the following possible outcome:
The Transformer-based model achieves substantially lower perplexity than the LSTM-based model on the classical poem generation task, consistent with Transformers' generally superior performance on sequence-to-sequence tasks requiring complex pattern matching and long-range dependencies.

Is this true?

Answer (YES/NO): YES